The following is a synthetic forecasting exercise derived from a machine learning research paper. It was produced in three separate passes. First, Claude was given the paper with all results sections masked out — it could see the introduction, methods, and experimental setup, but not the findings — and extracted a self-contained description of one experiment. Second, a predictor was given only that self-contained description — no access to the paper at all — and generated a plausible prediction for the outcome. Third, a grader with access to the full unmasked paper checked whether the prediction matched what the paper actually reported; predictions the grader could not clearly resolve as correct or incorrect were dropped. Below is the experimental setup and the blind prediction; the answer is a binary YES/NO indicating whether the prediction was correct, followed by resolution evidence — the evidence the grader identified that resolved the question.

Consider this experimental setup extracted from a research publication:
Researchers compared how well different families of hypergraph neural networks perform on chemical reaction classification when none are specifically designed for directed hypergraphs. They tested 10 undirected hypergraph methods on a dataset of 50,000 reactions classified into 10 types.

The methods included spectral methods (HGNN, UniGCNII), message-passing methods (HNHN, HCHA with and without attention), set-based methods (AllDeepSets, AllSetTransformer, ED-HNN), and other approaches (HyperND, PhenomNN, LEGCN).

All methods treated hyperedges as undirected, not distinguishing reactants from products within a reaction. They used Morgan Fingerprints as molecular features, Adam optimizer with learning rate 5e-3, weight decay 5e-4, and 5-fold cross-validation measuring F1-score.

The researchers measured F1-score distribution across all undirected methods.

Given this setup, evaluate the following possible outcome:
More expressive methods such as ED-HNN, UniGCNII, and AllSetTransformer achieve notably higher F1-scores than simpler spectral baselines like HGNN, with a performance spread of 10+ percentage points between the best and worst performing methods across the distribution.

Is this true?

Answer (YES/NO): NO